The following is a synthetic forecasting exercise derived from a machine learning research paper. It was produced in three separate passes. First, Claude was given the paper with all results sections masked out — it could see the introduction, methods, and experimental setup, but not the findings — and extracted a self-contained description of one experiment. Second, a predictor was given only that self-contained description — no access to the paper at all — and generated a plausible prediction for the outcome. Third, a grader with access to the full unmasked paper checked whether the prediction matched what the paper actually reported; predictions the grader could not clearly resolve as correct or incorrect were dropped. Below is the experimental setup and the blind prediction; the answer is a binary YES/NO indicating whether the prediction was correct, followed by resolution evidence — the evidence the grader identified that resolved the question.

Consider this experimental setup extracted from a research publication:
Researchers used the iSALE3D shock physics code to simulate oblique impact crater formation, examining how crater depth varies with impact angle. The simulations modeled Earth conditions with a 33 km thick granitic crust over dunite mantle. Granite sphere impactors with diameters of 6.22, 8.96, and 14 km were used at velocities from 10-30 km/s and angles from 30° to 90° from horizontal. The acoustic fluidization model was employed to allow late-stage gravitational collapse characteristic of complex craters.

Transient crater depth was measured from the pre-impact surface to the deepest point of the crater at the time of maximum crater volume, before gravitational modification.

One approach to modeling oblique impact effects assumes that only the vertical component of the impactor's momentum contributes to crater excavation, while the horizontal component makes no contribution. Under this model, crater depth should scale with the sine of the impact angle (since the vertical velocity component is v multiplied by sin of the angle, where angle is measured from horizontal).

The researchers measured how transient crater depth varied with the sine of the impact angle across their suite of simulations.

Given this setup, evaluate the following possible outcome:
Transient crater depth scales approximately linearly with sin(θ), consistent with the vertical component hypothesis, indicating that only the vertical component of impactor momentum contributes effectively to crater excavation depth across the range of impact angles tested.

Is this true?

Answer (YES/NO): NO